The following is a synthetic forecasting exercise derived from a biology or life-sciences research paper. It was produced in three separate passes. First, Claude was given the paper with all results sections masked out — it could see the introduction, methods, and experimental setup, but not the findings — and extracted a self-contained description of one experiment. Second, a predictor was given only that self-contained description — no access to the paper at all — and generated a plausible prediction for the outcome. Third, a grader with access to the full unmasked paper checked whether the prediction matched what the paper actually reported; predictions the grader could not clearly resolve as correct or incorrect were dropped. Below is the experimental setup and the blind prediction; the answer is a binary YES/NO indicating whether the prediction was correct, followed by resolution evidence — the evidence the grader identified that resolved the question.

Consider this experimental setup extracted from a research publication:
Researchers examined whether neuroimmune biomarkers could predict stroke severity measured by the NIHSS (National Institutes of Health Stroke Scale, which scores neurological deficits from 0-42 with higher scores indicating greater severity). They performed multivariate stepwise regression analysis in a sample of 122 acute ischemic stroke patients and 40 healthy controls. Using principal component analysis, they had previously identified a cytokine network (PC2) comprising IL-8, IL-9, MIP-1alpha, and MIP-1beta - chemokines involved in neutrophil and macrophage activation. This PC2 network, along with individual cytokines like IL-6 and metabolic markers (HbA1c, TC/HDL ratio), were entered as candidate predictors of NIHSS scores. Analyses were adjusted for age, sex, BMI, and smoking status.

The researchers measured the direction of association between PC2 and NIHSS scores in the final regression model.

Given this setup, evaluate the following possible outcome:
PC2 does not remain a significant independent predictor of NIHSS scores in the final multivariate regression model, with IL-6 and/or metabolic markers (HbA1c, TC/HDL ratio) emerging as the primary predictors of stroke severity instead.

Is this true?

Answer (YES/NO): NO